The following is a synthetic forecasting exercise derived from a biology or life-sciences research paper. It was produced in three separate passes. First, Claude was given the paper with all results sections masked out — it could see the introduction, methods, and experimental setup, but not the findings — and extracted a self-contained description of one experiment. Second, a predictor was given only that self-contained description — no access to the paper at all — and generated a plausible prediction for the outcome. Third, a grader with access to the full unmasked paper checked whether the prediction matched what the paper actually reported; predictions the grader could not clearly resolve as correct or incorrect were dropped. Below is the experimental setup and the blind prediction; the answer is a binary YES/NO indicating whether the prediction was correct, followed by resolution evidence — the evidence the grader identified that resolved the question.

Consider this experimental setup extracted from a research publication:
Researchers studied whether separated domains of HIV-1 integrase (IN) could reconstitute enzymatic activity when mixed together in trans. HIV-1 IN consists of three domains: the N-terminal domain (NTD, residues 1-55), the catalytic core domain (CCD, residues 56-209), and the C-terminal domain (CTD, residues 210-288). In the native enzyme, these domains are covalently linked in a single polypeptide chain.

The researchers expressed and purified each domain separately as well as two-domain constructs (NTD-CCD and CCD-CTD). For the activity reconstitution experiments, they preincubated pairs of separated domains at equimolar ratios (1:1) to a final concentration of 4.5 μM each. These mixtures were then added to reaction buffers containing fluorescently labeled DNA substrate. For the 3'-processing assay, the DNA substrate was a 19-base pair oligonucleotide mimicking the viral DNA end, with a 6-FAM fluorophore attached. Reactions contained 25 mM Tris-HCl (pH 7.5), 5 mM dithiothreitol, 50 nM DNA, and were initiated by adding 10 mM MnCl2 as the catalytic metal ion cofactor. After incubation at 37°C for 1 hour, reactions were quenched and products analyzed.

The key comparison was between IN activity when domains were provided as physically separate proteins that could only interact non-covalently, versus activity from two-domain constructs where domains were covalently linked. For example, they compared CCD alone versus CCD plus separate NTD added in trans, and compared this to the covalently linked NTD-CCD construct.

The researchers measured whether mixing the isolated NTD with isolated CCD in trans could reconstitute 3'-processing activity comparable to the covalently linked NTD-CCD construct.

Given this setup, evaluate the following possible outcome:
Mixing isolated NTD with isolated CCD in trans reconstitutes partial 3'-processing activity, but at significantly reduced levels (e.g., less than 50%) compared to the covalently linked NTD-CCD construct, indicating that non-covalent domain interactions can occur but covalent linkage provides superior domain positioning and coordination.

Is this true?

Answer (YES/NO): NO